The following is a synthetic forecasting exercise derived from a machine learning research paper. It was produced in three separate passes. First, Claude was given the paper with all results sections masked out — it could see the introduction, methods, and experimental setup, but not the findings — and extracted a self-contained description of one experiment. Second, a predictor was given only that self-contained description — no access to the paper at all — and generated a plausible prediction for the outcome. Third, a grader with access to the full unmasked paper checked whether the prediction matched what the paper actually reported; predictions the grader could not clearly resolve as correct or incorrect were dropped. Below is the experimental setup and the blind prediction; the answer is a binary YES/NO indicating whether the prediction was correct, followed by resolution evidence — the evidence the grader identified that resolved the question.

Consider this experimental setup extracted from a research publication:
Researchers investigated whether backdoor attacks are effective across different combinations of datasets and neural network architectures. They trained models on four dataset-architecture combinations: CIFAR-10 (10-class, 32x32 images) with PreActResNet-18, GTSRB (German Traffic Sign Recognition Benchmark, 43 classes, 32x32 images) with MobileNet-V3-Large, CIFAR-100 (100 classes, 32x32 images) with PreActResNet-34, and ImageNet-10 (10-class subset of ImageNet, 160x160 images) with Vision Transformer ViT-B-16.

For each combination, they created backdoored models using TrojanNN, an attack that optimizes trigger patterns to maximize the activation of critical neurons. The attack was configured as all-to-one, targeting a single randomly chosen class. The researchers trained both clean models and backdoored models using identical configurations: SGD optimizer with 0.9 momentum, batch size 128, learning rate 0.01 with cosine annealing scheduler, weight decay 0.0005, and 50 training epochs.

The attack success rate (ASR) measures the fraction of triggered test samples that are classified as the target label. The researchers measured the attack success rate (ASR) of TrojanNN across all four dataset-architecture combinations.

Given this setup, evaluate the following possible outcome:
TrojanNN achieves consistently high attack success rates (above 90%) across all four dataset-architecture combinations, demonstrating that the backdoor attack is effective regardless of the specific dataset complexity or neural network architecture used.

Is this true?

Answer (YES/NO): YES